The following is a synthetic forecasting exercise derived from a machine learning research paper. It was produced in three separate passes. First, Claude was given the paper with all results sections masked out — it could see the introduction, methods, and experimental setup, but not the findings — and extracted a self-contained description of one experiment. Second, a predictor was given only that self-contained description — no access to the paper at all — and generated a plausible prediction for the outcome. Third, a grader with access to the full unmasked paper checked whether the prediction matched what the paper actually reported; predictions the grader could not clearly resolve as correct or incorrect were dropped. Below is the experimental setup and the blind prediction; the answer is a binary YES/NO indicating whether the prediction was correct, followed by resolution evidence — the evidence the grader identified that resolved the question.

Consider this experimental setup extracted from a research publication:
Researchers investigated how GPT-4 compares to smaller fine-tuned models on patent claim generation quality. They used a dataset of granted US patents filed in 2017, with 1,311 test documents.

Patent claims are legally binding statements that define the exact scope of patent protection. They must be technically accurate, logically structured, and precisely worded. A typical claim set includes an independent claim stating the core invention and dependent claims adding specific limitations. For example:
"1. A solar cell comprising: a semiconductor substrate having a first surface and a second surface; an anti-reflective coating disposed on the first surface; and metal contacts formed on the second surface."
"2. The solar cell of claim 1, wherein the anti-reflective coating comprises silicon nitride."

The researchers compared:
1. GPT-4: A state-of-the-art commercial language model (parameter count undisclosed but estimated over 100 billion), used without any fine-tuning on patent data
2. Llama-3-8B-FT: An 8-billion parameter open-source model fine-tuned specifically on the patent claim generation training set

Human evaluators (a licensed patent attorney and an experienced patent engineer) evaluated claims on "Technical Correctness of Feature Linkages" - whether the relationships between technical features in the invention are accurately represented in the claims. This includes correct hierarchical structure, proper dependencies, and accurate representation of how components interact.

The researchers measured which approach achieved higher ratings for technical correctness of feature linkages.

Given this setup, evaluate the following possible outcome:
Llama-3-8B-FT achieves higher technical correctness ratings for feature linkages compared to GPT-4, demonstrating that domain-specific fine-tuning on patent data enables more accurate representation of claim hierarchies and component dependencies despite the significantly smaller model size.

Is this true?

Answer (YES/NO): NO